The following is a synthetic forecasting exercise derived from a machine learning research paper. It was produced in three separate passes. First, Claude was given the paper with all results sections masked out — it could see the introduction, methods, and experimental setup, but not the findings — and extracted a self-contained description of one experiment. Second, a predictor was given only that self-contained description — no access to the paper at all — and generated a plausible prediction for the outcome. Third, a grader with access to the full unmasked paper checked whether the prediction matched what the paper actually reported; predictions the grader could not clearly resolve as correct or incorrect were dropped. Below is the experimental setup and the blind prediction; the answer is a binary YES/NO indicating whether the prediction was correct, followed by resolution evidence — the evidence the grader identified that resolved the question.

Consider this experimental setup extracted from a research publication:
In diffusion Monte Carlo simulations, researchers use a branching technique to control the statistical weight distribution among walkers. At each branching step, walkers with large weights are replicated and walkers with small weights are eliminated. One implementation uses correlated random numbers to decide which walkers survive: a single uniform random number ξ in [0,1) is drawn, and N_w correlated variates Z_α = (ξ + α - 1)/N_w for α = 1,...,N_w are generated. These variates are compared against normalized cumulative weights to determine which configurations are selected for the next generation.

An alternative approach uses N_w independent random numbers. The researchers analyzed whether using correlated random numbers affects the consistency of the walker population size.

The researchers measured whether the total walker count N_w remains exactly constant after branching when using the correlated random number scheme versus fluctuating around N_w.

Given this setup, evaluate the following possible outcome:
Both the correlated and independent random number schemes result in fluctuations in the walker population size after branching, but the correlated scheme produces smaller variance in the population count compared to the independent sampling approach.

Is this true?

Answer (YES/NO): NO